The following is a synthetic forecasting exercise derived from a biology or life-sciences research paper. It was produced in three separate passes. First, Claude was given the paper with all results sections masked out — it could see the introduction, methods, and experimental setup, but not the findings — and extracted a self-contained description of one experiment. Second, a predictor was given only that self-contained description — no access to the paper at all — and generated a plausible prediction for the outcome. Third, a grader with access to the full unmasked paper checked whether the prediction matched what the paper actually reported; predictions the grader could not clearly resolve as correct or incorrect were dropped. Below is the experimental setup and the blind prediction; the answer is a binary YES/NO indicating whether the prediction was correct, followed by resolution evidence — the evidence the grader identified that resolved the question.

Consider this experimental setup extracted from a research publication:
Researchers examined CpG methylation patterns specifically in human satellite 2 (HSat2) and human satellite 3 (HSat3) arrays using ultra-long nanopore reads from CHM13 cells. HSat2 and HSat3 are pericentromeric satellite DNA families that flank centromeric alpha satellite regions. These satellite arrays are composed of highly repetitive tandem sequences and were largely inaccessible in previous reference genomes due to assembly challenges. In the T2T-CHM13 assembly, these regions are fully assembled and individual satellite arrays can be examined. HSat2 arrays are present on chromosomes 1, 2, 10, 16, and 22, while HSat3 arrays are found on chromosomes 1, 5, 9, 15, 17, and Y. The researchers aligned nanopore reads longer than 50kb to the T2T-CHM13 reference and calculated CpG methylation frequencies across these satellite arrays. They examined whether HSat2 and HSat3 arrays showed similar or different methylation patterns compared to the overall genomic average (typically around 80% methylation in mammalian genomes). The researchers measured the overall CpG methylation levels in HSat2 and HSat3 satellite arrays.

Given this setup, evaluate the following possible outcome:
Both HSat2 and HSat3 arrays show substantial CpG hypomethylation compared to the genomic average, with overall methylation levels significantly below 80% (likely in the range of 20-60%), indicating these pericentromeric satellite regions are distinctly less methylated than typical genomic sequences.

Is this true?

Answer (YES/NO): YES